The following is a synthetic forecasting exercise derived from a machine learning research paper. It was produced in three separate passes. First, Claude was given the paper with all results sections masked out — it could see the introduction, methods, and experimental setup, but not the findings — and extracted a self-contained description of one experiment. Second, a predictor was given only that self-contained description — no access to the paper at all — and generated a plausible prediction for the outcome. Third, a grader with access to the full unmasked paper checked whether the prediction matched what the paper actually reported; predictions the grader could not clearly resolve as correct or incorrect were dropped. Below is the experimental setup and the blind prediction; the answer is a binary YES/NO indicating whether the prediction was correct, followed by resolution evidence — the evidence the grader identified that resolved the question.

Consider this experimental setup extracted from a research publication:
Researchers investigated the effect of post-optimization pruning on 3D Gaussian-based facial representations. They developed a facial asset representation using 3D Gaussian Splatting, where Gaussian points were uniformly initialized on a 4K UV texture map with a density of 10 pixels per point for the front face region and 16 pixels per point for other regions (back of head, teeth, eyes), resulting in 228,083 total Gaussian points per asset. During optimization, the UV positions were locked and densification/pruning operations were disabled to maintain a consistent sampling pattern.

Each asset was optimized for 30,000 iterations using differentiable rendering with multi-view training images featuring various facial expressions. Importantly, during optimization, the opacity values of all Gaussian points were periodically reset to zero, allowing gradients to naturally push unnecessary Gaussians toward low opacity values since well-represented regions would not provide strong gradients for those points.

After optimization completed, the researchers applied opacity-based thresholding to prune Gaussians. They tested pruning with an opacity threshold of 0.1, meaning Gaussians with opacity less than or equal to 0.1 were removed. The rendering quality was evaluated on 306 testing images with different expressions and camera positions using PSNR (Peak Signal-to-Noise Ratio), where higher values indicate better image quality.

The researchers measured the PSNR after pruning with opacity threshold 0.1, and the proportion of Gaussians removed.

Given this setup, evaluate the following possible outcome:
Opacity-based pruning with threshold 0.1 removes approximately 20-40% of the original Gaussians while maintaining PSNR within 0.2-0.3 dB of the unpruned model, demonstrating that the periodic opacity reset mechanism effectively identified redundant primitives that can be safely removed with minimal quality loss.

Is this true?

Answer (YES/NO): NO